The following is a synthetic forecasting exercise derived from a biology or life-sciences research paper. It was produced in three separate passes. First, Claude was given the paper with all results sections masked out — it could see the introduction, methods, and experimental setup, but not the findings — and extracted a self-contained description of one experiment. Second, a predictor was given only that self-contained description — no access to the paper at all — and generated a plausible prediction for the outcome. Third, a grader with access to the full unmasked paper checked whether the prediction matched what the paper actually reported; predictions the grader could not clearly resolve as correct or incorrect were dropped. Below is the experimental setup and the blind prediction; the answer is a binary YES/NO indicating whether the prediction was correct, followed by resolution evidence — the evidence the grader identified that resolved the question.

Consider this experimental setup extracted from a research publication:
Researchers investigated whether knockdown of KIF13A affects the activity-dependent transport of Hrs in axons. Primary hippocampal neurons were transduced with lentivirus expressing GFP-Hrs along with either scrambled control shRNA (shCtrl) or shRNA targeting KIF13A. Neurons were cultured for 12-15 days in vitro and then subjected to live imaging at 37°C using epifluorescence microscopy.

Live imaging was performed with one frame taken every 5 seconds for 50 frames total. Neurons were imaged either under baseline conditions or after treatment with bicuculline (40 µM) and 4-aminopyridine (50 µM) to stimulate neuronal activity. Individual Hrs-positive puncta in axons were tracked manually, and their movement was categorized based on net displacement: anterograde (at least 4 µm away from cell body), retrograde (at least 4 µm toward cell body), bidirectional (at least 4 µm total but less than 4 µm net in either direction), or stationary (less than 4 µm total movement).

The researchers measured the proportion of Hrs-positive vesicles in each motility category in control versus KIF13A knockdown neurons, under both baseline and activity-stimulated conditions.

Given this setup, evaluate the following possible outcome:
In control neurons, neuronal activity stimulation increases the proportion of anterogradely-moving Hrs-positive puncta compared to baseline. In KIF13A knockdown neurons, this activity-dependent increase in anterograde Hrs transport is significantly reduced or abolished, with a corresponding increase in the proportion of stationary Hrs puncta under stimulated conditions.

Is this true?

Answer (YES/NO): YES